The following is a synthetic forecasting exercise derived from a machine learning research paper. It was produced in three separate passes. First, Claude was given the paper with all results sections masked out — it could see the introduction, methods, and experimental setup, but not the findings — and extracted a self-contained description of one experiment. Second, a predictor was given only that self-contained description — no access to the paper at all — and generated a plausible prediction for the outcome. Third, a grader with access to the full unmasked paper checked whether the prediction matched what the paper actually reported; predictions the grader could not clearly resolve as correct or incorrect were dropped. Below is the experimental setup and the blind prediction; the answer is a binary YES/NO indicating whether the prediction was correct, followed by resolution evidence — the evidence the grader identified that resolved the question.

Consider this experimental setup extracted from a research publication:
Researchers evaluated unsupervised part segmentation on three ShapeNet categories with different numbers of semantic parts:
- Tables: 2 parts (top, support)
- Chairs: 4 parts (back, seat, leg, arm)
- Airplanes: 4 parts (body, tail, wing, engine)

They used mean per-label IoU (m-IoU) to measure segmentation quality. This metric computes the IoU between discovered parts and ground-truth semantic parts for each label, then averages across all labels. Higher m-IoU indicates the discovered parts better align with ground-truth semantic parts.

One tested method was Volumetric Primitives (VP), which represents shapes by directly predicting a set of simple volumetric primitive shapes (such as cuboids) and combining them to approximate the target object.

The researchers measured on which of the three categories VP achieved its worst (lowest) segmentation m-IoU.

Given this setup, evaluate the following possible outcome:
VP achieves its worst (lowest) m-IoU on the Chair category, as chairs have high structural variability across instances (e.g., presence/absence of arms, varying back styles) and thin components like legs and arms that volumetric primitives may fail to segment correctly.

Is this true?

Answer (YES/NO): NO